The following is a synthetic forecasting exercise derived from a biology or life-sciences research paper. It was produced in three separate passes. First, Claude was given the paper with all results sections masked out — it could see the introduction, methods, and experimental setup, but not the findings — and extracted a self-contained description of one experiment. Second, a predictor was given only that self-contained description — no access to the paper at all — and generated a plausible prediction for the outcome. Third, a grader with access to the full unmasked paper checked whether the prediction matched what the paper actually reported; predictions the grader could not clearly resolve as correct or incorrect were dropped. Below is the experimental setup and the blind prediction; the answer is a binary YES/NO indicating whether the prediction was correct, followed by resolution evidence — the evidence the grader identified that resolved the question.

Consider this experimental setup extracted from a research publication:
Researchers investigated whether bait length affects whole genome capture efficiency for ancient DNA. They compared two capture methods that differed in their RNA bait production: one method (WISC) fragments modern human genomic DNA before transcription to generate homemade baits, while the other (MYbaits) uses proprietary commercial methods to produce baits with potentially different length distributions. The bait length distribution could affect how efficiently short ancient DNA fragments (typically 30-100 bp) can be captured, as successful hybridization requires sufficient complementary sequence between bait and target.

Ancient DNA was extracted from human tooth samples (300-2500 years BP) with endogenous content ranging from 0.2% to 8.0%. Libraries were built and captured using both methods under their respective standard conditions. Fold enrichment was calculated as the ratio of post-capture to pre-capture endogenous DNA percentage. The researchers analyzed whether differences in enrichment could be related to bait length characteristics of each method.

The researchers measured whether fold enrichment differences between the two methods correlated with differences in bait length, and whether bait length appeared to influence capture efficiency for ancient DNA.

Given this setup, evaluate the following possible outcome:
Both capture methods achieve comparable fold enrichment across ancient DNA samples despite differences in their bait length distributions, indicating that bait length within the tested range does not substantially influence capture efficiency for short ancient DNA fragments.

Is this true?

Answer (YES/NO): NO